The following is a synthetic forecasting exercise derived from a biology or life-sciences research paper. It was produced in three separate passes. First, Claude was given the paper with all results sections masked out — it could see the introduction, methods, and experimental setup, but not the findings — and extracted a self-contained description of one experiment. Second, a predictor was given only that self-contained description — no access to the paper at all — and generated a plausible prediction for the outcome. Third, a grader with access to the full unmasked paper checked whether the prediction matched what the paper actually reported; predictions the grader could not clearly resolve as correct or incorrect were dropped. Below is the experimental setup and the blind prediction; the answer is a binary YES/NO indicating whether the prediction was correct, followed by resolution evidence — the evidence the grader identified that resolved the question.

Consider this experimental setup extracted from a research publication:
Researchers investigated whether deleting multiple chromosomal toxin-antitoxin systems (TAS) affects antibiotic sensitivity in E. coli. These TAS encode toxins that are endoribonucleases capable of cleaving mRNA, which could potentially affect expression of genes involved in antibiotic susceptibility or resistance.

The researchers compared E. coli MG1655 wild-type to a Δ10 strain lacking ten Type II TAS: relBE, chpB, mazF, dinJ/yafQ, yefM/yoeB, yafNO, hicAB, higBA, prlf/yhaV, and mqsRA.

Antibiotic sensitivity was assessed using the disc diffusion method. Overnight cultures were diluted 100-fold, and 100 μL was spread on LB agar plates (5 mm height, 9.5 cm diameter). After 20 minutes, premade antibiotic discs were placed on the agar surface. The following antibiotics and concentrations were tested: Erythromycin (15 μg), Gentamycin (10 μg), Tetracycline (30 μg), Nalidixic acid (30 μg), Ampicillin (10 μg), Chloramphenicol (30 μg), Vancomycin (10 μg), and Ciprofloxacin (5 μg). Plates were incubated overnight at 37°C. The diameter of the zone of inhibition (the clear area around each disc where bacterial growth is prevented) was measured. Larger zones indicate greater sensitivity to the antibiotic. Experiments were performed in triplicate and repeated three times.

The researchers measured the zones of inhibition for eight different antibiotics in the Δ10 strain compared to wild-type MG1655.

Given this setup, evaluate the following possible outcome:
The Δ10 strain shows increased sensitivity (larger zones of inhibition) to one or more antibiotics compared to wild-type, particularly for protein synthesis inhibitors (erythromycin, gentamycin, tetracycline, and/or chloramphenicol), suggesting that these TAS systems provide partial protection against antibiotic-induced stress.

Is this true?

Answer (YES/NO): NO